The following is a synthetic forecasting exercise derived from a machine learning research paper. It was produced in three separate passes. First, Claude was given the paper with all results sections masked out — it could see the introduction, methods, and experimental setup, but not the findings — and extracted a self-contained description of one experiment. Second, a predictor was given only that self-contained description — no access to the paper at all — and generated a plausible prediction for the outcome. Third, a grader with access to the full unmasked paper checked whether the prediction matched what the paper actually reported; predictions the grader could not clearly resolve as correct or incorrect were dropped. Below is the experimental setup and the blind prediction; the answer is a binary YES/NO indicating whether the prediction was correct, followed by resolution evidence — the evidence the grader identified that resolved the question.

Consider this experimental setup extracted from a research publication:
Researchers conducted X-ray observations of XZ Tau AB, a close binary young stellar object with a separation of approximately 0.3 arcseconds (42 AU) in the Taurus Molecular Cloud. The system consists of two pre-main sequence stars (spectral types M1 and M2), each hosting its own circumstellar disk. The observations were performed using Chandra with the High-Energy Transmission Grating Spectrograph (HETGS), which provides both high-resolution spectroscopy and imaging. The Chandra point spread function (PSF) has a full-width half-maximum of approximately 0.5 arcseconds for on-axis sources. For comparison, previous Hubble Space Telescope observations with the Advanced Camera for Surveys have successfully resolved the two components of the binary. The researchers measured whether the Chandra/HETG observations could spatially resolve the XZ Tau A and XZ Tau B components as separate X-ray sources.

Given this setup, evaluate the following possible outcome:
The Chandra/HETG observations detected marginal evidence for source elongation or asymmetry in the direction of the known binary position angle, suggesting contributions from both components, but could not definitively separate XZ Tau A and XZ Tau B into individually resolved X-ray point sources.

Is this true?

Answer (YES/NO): NO